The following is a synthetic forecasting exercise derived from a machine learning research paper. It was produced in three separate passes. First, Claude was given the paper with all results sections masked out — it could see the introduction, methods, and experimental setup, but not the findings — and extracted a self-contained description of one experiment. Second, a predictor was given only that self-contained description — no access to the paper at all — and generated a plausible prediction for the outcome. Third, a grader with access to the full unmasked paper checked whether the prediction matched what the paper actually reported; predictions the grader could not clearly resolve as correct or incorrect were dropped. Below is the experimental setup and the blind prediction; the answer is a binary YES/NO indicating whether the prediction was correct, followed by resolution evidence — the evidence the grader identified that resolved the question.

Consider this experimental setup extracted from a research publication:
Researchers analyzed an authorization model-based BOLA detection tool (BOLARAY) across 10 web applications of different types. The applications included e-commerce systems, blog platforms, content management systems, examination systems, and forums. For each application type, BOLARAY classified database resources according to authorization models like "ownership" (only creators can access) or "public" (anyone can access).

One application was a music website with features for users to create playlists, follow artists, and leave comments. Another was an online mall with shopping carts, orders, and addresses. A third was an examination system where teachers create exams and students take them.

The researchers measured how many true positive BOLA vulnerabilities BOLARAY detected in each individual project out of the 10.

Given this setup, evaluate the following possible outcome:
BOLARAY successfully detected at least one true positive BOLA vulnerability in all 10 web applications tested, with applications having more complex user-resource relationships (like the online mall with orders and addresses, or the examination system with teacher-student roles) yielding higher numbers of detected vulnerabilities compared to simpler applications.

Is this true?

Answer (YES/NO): NO